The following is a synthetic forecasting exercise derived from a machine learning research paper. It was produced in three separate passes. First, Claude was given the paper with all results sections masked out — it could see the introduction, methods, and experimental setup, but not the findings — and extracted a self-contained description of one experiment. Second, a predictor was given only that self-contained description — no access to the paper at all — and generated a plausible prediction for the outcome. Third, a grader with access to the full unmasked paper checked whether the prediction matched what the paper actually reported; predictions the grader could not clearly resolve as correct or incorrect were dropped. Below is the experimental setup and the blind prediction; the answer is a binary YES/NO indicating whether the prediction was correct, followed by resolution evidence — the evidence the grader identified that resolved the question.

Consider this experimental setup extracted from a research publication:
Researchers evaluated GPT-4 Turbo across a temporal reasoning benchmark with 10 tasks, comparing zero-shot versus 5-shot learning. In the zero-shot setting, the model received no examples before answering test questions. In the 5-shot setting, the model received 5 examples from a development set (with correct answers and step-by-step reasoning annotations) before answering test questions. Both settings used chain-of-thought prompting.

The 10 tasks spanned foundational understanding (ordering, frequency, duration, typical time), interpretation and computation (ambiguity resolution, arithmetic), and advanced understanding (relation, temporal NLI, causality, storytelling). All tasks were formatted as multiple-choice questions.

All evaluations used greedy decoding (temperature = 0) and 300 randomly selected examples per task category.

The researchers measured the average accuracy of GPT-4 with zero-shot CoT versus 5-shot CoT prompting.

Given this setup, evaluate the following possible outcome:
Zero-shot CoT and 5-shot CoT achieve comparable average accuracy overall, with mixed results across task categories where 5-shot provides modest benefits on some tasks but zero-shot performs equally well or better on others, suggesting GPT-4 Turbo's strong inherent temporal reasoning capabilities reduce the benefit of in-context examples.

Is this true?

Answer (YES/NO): NO